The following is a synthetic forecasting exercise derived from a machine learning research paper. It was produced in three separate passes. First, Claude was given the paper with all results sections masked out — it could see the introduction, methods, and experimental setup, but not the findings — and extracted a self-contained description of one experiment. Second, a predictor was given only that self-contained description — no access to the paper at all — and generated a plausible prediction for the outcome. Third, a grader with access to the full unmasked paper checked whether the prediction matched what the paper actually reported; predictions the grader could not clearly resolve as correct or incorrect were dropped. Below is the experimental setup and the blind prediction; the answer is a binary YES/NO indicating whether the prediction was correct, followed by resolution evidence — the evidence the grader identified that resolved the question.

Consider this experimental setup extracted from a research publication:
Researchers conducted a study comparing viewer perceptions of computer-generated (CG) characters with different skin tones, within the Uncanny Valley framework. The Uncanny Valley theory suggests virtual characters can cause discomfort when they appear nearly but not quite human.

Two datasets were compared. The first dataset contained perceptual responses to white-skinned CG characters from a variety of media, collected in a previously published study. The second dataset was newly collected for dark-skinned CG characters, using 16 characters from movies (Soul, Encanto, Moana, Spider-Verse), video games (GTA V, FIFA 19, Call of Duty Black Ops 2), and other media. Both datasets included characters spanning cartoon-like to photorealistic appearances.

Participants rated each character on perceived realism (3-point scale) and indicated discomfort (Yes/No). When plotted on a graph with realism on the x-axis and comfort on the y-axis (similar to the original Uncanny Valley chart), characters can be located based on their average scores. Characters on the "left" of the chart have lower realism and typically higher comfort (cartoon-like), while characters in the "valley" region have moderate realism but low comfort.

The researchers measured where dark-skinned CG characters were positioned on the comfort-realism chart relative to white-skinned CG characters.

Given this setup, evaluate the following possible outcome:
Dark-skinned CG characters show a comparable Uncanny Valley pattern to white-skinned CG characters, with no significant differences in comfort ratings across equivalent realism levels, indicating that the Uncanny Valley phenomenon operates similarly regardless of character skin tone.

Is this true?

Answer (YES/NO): NO